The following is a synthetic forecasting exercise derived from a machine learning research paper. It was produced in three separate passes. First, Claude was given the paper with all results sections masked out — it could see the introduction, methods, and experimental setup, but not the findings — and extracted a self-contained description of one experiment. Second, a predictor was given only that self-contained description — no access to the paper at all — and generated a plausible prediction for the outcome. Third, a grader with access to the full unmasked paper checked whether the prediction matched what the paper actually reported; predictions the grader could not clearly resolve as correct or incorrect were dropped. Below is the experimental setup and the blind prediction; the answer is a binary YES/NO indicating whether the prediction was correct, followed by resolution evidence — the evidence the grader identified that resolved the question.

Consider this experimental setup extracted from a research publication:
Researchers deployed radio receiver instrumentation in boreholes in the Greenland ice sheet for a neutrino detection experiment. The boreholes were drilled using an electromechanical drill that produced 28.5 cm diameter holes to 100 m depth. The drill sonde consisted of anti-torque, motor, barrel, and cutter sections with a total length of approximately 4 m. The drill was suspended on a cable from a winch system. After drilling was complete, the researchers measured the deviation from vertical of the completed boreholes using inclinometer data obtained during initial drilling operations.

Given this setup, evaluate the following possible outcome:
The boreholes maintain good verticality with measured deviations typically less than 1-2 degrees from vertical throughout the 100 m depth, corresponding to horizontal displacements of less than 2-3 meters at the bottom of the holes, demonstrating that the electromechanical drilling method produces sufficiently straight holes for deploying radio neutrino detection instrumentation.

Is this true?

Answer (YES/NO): YES